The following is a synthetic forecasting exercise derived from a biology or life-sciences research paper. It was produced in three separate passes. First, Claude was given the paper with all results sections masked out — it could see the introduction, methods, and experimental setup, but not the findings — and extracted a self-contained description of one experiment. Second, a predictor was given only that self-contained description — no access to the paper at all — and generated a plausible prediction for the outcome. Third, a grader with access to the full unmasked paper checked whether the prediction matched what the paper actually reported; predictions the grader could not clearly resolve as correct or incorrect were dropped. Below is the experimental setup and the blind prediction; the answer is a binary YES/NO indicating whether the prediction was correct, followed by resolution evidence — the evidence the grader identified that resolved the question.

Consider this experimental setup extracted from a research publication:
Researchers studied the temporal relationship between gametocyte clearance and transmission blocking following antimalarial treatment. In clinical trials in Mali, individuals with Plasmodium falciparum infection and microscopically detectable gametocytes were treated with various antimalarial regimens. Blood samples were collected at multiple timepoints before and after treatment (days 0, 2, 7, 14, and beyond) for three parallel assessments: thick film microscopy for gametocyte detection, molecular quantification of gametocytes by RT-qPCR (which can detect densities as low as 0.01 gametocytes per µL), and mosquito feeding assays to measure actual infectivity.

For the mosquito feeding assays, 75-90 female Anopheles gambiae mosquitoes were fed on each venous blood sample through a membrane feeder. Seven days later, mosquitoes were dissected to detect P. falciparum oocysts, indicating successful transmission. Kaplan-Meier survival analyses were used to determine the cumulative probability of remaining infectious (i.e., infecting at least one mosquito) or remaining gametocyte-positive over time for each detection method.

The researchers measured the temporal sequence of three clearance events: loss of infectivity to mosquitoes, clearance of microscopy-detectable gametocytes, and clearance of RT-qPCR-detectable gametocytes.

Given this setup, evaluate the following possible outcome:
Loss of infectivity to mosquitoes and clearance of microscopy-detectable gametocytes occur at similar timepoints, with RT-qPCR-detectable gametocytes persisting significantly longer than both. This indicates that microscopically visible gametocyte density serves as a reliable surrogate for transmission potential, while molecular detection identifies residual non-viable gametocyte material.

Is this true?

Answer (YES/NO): NO